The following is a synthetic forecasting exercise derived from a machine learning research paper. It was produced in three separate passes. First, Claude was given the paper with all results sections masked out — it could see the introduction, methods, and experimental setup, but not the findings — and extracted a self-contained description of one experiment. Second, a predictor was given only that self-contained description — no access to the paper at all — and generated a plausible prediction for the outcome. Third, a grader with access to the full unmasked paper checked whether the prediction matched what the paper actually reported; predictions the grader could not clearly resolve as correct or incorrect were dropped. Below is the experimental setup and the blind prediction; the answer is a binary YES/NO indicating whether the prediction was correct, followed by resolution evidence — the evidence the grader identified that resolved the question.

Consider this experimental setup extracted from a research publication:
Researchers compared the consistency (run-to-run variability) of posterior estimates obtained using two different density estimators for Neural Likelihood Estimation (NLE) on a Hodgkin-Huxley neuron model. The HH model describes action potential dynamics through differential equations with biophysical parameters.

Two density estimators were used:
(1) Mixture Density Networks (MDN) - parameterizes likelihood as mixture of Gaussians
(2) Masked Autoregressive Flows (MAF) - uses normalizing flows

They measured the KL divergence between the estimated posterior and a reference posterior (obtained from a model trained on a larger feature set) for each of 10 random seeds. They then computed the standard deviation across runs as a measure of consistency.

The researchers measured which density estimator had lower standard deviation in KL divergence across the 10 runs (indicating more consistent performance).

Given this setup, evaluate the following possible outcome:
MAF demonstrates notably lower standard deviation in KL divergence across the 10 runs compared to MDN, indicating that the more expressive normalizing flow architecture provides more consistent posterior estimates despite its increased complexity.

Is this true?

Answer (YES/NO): NO